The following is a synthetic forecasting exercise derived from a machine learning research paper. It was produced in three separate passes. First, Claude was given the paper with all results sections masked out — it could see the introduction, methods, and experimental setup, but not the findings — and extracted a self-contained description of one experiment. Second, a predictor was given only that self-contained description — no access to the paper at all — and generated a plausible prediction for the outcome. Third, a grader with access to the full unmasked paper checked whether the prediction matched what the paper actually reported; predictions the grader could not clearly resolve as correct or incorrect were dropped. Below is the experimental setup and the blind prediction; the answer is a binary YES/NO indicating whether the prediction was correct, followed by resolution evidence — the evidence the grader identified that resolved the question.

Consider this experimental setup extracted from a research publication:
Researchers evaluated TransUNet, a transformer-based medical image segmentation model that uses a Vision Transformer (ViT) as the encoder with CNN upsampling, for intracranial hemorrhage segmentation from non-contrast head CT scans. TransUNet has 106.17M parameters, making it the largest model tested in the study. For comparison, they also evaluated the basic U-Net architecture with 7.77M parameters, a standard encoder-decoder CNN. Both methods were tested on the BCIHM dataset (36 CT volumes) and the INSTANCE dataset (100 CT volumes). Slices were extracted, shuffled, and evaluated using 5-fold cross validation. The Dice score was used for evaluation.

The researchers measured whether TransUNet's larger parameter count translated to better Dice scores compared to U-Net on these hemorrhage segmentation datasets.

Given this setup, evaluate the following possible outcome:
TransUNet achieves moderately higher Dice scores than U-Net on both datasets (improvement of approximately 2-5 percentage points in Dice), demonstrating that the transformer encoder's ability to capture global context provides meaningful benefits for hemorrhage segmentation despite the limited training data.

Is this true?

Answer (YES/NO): NO